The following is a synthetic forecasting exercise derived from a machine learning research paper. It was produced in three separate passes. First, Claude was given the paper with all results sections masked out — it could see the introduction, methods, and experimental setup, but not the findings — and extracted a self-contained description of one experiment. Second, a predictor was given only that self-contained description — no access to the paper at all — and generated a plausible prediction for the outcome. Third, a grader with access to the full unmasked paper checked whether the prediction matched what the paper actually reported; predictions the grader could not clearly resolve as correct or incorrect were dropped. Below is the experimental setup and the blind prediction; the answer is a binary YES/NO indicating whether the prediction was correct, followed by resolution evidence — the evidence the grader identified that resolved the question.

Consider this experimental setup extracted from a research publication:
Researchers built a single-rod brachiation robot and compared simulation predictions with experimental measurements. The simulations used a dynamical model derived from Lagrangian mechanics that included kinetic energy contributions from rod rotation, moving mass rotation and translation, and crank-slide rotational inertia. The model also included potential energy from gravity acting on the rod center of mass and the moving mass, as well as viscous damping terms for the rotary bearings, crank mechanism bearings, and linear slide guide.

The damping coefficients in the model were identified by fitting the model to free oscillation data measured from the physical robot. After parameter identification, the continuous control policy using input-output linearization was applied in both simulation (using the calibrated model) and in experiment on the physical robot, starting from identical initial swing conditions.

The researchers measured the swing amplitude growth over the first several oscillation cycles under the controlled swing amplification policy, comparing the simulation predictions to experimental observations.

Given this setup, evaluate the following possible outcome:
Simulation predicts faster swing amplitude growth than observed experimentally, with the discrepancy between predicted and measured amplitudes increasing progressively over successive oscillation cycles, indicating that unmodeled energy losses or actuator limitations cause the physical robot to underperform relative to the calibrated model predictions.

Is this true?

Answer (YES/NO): NO